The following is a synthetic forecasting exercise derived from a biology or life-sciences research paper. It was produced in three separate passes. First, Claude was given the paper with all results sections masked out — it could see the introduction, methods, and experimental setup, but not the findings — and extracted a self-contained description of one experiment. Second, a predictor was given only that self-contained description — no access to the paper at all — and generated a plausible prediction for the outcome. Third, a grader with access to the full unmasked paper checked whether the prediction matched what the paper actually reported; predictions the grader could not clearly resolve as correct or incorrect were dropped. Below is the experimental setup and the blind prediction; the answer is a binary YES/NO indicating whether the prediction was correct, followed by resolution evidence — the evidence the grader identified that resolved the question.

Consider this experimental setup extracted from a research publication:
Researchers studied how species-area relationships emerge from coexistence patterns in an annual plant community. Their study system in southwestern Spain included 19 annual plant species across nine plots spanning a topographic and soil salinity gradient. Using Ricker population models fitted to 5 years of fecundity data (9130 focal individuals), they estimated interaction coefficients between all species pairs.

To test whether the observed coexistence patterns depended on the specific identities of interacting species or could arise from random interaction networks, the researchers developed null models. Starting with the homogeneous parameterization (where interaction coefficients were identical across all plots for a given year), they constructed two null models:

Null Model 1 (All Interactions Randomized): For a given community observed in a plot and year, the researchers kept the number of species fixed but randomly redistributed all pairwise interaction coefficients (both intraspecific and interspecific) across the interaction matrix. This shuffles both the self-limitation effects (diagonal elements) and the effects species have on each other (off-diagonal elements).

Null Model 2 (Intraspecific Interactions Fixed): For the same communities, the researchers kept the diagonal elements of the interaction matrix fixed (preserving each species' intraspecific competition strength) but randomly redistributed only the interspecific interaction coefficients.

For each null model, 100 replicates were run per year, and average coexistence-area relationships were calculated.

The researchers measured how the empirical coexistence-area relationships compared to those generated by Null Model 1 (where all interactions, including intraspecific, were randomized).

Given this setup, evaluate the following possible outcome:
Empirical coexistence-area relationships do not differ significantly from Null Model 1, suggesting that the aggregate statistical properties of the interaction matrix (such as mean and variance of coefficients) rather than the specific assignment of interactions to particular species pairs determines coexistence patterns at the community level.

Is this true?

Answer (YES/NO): YES